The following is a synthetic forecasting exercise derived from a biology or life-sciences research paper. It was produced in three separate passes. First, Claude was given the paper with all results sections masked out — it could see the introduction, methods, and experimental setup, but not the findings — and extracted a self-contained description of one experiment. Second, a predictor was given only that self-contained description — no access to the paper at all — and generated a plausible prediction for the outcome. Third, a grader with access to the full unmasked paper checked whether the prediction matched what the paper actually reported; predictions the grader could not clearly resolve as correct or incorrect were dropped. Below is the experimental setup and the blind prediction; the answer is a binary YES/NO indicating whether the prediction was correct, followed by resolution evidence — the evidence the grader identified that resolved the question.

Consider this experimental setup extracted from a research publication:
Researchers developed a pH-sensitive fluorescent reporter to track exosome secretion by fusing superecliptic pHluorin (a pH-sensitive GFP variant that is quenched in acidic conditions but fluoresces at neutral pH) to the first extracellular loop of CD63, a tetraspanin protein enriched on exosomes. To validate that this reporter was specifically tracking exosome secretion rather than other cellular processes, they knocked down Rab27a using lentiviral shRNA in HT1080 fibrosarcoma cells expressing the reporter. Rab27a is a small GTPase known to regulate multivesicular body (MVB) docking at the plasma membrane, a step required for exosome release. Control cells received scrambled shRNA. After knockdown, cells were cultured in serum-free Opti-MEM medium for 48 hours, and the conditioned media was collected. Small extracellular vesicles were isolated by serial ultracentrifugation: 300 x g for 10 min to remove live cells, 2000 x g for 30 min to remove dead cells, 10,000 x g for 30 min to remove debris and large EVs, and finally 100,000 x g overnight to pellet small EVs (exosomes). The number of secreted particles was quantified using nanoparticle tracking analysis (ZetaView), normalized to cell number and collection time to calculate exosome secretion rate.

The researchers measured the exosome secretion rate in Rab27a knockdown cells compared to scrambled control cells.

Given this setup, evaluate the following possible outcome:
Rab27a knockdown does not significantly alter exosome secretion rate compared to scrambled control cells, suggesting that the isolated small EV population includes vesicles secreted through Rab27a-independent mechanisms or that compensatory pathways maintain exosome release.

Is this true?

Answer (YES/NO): NO